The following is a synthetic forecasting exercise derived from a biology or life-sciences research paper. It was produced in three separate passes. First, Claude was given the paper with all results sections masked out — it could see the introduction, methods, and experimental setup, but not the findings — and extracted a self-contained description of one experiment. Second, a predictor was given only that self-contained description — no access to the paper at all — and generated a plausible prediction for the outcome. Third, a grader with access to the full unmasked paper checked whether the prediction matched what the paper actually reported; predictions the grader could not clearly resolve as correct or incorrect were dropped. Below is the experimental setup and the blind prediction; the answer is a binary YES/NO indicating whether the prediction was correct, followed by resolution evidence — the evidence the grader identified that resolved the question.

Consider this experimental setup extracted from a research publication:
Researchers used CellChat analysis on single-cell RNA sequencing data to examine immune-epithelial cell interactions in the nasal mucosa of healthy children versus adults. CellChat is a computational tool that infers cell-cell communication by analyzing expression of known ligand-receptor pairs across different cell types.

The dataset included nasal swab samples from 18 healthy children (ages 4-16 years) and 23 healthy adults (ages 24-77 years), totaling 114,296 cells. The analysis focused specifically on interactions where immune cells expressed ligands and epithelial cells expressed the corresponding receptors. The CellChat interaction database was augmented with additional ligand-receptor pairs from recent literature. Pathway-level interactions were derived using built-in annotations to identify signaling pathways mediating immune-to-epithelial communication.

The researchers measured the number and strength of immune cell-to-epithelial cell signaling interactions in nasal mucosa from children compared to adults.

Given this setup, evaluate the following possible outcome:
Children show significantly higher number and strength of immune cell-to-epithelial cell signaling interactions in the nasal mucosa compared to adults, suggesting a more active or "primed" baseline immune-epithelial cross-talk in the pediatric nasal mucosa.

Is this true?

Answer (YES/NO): YES